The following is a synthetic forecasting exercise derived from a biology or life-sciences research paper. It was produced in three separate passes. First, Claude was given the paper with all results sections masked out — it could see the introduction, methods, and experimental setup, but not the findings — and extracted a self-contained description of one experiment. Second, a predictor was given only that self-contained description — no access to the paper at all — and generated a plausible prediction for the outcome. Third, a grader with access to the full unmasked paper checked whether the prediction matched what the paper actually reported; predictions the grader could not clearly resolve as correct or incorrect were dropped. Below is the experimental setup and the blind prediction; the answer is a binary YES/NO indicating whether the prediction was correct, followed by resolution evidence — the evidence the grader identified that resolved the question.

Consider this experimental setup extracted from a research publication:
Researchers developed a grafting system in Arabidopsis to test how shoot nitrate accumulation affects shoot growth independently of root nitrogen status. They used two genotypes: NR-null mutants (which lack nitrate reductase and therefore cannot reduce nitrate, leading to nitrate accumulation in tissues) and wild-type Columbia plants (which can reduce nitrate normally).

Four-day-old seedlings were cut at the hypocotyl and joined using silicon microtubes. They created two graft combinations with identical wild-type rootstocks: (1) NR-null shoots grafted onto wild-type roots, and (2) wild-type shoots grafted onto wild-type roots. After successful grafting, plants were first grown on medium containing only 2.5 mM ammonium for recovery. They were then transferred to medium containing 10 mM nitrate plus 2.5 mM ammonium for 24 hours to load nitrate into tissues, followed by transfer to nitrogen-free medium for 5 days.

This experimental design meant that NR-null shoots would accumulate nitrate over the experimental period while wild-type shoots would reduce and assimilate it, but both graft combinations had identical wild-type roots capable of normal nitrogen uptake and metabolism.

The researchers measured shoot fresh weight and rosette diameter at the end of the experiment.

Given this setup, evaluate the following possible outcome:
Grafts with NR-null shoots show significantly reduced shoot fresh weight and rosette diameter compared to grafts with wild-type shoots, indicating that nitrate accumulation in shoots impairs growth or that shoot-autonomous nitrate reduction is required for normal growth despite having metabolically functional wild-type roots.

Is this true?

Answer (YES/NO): NO